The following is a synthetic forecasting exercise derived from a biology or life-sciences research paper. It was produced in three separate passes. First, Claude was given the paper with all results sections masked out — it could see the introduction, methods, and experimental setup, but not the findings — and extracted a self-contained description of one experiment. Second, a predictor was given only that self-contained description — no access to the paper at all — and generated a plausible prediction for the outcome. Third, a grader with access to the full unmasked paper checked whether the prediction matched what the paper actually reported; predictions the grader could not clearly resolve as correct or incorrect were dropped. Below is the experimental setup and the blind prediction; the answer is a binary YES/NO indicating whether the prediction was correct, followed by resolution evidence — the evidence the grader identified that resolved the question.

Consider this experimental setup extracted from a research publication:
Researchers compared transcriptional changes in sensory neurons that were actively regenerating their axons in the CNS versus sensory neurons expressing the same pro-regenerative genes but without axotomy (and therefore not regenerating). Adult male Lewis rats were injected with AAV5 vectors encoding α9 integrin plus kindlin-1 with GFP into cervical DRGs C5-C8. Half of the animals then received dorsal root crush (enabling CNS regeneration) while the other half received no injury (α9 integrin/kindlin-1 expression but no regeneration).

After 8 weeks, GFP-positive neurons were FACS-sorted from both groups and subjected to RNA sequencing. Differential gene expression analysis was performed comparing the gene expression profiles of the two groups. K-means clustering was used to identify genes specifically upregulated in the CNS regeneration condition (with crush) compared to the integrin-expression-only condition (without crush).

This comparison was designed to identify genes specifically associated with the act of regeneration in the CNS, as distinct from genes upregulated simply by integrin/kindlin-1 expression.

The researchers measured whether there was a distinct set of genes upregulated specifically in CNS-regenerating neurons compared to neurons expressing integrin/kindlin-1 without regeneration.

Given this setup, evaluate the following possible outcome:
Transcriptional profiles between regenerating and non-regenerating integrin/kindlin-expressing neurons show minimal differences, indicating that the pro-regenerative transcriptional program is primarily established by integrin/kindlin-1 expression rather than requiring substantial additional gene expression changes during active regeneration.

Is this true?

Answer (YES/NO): NO